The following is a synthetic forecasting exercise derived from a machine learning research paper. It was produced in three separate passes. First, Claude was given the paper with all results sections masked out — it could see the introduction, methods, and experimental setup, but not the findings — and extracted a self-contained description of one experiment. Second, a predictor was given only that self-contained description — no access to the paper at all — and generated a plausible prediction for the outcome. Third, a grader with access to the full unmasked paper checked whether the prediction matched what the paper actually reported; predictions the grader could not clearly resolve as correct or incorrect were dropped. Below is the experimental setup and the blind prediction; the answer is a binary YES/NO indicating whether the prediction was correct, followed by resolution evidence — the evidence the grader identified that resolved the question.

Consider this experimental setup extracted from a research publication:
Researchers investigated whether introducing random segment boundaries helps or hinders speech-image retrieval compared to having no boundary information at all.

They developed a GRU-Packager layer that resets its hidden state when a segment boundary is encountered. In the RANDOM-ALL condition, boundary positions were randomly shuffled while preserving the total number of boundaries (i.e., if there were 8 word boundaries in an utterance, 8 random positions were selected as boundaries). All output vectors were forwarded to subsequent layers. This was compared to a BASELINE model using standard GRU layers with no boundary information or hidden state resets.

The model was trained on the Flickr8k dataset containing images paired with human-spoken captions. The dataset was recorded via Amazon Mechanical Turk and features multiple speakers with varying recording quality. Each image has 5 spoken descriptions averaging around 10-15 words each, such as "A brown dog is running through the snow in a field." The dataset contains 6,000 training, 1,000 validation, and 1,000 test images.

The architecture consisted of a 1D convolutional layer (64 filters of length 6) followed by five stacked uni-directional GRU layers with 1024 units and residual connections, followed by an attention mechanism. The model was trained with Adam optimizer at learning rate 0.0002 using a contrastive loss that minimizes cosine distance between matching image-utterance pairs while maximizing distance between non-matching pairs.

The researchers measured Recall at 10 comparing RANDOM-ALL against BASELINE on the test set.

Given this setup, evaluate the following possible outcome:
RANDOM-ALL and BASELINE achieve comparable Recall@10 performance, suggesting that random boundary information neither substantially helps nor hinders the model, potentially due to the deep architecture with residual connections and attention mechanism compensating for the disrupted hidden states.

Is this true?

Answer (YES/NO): YES